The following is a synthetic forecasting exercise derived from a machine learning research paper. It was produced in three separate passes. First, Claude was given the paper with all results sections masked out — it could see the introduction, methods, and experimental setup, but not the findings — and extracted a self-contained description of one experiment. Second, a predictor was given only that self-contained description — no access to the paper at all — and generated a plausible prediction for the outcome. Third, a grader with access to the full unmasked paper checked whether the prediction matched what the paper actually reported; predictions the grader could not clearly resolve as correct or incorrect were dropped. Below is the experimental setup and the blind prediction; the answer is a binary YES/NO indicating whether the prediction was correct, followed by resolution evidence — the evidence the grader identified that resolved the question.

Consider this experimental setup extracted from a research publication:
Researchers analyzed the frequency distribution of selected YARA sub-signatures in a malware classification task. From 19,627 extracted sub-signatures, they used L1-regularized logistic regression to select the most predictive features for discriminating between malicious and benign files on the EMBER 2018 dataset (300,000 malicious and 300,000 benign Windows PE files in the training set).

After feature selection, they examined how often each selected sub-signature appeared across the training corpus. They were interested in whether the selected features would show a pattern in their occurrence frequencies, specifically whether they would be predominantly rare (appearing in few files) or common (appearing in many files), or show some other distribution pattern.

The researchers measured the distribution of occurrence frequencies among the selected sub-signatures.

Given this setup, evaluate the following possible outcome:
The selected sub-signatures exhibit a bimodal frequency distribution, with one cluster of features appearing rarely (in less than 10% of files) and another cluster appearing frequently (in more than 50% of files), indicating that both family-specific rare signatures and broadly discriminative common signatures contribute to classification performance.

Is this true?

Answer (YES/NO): NO